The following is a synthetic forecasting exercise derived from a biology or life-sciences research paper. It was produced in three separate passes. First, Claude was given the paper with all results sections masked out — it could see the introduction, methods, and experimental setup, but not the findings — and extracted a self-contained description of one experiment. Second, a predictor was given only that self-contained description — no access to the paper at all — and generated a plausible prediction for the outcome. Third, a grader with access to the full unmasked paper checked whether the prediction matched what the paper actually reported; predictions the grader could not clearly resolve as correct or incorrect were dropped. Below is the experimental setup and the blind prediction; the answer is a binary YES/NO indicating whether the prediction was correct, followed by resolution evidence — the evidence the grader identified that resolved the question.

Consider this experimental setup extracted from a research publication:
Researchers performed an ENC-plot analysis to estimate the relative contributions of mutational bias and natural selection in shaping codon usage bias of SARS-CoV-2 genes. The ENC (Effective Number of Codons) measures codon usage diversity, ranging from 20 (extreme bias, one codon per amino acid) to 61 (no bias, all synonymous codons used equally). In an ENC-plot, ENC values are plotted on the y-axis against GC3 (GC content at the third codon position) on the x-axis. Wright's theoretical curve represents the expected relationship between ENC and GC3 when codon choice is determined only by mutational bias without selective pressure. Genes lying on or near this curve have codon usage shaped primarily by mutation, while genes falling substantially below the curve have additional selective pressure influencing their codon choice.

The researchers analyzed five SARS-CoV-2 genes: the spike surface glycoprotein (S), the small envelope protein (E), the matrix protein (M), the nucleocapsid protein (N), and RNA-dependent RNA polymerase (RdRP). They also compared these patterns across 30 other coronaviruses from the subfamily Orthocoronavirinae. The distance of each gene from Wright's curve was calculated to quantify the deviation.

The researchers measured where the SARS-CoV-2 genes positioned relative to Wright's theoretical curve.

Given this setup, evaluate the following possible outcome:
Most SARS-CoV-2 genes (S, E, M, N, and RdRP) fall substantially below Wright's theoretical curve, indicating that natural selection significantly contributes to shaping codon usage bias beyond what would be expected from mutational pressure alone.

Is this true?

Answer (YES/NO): YES